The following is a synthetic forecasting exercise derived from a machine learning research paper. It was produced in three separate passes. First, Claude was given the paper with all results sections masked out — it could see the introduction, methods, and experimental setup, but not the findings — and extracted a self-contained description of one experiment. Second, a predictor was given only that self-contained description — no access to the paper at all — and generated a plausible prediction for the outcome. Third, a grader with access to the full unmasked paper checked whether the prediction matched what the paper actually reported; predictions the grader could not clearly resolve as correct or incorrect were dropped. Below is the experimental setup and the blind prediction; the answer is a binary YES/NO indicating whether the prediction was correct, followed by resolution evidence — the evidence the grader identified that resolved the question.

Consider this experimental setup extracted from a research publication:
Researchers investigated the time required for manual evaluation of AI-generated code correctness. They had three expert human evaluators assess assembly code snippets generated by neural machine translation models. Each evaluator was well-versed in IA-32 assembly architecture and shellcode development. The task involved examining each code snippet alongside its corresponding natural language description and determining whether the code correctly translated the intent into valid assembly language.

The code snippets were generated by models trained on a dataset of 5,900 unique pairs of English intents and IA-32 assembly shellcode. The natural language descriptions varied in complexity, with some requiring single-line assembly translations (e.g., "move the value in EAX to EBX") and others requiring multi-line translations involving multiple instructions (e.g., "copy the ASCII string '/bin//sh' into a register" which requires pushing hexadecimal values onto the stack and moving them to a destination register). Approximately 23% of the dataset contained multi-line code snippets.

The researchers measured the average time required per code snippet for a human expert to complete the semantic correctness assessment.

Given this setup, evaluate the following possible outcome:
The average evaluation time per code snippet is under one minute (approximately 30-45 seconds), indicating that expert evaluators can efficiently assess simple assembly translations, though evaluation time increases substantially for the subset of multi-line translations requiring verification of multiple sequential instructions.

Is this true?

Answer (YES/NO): NO